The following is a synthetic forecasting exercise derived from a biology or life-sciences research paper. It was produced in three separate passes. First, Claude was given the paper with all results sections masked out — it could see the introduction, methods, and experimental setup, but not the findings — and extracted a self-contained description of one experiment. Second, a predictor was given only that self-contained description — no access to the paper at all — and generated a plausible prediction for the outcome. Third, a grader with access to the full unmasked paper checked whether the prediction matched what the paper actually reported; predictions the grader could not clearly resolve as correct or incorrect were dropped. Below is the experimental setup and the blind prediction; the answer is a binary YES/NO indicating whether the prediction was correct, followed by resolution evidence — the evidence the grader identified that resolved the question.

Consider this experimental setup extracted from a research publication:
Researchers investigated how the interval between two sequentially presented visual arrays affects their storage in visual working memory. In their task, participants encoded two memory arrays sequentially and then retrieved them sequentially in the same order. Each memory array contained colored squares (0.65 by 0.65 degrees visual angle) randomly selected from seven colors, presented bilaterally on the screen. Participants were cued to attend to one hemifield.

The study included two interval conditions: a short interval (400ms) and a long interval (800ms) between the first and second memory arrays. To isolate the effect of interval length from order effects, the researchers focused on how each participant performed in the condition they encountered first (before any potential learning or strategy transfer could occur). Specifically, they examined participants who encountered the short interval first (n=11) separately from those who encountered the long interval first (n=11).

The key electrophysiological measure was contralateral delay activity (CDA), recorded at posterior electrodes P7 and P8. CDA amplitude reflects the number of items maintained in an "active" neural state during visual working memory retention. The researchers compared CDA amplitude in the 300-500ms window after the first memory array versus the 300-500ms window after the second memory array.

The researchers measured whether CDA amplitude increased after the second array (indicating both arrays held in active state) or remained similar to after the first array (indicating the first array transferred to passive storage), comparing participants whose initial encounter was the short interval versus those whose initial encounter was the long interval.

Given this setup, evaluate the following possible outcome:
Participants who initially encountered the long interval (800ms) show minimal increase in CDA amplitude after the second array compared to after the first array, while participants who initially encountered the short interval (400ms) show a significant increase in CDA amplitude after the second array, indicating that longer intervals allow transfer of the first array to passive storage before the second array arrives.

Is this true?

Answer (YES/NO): YES